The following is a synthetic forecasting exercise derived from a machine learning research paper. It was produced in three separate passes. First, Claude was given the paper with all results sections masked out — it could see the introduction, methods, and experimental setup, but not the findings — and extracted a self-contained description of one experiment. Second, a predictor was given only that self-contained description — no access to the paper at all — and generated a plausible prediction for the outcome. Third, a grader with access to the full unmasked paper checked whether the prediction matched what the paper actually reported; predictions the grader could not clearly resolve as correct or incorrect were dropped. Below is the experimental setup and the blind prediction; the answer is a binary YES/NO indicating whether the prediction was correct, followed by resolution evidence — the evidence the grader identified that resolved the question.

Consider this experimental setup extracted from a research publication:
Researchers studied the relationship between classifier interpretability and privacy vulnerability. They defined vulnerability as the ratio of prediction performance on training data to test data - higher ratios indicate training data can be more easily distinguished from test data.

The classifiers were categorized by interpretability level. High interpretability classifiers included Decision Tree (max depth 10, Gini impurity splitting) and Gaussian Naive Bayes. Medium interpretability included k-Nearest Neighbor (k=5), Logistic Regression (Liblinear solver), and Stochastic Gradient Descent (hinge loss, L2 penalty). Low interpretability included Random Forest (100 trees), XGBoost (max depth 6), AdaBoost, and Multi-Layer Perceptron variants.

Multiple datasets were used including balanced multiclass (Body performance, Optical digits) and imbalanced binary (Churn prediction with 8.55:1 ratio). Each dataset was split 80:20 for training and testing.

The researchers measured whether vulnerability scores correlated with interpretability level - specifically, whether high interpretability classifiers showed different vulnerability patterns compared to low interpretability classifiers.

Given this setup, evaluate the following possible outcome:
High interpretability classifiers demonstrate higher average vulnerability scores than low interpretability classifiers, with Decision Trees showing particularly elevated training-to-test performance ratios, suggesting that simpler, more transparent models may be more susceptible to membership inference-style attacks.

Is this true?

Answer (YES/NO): NO